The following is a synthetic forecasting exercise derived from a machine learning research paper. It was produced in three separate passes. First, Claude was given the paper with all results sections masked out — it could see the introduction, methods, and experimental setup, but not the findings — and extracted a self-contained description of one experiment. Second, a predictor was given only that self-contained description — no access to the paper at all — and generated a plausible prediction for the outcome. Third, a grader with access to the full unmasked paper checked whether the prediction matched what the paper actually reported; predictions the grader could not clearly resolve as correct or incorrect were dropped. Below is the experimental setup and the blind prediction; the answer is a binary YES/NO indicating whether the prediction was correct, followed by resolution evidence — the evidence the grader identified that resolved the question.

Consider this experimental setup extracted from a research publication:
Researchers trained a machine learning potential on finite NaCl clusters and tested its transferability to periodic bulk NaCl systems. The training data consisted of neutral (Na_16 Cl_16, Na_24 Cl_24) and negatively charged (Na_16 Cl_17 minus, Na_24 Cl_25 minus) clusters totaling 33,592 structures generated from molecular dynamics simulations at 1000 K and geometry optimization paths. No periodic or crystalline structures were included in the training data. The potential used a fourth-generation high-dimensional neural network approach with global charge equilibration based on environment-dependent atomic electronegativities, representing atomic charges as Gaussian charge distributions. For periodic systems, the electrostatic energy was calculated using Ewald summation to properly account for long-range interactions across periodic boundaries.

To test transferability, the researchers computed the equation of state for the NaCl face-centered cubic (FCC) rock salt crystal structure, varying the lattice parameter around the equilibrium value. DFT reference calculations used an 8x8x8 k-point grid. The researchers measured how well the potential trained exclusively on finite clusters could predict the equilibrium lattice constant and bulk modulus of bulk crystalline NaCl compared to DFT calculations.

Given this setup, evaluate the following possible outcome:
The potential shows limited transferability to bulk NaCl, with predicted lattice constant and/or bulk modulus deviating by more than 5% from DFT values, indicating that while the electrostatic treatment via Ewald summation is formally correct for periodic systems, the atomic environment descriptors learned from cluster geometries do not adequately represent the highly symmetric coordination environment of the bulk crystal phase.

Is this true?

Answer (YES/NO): NO